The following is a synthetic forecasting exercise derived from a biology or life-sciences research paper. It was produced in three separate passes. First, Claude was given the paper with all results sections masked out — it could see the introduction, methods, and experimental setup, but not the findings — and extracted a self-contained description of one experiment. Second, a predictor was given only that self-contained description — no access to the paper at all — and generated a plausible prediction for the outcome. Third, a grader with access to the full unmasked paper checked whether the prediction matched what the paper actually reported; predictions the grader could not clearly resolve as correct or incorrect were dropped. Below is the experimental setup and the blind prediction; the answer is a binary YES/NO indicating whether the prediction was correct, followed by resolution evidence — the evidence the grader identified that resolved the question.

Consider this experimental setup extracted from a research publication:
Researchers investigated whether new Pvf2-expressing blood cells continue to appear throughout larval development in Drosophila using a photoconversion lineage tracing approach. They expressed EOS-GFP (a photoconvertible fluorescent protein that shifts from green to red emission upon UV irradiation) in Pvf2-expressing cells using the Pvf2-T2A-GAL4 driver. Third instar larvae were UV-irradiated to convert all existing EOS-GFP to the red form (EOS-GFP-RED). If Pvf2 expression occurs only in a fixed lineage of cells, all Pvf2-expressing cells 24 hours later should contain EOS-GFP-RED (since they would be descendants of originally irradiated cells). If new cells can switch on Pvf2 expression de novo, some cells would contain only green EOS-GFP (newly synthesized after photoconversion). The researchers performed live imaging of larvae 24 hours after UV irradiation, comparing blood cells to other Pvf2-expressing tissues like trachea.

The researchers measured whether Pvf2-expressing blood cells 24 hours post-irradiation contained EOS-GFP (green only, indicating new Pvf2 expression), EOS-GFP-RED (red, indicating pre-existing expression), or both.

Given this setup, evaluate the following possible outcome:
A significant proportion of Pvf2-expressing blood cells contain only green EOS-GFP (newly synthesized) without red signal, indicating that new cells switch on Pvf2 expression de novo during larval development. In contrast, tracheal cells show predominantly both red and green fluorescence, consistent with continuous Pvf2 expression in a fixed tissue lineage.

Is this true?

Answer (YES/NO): YES